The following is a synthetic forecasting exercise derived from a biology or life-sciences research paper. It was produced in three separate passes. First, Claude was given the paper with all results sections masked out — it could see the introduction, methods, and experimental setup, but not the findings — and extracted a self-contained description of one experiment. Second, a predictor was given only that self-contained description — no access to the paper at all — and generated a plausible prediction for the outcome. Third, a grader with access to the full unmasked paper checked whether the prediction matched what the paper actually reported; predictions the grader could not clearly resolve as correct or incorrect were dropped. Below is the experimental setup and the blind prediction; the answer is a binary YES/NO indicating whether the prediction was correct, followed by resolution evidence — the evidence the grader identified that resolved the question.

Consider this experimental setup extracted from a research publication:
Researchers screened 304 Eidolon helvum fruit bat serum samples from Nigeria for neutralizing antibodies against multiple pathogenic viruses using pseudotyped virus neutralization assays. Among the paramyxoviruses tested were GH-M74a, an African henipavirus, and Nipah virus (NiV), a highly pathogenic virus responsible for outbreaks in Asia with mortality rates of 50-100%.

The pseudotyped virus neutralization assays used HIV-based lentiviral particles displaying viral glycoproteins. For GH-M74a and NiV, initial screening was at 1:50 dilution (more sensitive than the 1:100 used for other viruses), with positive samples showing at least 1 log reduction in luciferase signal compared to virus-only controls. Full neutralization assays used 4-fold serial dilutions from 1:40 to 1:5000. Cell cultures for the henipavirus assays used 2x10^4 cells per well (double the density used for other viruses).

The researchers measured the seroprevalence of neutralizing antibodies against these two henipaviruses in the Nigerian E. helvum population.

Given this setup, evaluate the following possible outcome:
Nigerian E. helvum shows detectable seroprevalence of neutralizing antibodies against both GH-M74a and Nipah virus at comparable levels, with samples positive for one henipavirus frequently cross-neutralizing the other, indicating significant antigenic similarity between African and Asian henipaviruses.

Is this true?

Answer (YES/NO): NO